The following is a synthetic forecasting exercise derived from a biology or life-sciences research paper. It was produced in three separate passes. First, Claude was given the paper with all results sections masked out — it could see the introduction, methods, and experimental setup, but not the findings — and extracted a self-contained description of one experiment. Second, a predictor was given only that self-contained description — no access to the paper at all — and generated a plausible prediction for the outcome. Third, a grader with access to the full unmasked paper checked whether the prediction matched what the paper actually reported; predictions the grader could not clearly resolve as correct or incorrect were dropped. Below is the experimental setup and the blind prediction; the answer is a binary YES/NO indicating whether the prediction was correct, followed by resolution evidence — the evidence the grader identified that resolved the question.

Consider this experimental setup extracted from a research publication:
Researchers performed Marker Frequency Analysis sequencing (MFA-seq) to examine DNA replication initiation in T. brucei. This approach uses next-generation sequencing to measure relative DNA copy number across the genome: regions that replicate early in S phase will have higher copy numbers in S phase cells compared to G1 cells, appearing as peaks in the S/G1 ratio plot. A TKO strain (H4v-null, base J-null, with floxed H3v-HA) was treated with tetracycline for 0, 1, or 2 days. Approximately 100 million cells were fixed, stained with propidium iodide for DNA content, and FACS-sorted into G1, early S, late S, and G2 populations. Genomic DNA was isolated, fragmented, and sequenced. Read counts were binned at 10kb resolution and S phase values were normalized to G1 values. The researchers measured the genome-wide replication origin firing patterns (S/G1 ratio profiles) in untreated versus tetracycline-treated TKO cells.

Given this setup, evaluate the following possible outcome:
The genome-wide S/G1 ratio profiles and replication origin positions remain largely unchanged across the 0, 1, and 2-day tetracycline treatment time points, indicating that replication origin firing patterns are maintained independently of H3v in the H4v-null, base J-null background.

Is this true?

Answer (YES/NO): NO